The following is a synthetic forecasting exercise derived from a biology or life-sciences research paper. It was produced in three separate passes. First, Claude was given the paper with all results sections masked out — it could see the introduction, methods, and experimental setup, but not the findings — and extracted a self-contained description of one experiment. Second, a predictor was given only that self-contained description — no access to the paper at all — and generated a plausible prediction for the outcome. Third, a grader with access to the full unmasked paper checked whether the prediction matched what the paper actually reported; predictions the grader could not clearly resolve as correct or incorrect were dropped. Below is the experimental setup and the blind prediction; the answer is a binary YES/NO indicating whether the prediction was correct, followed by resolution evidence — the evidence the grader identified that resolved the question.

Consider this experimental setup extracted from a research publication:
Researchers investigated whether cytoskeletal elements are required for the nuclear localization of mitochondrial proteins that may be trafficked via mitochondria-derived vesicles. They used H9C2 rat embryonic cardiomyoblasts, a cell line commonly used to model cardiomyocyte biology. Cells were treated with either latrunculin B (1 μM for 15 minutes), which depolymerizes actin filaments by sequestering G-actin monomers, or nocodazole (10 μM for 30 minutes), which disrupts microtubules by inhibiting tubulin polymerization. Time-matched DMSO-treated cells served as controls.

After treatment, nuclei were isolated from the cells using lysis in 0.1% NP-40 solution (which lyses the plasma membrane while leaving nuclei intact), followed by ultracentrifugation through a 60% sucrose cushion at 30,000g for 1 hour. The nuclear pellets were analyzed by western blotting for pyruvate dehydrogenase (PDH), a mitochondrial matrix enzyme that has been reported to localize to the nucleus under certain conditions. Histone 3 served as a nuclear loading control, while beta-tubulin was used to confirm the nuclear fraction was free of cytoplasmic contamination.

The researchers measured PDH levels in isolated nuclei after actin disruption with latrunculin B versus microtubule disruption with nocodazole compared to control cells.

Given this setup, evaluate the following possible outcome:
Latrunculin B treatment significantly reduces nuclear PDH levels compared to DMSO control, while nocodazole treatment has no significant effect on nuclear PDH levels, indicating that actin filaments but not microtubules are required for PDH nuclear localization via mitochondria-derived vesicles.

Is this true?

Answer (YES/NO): NO